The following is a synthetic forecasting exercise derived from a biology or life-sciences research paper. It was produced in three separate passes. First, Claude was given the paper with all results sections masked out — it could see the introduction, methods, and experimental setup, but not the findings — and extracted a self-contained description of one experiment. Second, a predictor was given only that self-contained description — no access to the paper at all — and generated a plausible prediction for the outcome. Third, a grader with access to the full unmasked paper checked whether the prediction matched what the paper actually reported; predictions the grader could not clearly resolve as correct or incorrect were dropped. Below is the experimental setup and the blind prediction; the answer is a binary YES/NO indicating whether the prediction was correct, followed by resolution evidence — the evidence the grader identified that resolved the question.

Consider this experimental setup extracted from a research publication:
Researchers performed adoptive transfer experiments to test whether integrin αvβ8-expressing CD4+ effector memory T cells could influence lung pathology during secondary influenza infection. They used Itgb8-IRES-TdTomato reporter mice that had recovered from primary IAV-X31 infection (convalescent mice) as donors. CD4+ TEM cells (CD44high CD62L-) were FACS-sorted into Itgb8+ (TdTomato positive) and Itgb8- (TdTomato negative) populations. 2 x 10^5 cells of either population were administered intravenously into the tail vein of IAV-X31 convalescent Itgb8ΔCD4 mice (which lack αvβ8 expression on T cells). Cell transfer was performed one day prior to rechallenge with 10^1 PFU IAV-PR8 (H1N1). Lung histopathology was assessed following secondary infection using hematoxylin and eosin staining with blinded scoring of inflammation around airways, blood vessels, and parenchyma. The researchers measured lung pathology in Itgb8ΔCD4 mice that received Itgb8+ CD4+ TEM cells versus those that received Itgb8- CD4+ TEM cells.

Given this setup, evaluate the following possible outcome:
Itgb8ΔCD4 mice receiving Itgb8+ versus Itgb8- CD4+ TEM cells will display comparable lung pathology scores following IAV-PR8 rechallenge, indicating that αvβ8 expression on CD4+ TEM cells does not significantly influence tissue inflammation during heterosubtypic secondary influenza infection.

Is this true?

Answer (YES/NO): NO